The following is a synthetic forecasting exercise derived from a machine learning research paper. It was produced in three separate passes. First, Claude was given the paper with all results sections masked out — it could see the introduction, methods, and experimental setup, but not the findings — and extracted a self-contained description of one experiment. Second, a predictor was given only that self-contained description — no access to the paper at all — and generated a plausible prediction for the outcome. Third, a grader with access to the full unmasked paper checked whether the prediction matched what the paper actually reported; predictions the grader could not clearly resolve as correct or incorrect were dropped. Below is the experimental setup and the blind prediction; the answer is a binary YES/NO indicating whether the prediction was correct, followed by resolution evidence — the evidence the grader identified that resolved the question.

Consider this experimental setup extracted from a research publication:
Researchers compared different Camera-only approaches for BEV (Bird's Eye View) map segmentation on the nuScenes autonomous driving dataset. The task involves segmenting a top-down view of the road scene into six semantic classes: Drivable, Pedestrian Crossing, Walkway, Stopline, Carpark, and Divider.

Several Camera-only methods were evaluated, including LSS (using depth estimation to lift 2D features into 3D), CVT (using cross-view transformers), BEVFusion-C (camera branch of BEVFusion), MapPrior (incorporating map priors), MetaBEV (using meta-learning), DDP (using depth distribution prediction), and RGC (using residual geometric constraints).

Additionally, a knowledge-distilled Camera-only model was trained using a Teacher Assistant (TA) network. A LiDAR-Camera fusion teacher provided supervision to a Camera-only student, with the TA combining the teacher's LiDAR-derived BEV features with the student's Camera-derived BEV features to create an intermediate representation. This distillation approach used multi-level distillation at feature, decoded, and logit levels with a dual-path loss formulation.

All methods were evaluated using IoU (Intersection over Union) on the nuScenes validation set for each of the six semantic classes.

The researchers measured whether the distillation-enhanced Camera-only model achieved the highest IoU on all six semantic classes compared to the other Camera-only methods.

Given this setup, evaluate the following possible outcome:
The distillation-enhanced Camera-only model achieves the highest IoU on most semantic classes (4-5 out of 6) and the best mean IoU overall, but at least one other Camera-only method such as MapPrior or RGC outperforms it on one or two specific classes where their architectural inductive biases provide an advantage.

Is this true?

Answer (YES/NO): YES